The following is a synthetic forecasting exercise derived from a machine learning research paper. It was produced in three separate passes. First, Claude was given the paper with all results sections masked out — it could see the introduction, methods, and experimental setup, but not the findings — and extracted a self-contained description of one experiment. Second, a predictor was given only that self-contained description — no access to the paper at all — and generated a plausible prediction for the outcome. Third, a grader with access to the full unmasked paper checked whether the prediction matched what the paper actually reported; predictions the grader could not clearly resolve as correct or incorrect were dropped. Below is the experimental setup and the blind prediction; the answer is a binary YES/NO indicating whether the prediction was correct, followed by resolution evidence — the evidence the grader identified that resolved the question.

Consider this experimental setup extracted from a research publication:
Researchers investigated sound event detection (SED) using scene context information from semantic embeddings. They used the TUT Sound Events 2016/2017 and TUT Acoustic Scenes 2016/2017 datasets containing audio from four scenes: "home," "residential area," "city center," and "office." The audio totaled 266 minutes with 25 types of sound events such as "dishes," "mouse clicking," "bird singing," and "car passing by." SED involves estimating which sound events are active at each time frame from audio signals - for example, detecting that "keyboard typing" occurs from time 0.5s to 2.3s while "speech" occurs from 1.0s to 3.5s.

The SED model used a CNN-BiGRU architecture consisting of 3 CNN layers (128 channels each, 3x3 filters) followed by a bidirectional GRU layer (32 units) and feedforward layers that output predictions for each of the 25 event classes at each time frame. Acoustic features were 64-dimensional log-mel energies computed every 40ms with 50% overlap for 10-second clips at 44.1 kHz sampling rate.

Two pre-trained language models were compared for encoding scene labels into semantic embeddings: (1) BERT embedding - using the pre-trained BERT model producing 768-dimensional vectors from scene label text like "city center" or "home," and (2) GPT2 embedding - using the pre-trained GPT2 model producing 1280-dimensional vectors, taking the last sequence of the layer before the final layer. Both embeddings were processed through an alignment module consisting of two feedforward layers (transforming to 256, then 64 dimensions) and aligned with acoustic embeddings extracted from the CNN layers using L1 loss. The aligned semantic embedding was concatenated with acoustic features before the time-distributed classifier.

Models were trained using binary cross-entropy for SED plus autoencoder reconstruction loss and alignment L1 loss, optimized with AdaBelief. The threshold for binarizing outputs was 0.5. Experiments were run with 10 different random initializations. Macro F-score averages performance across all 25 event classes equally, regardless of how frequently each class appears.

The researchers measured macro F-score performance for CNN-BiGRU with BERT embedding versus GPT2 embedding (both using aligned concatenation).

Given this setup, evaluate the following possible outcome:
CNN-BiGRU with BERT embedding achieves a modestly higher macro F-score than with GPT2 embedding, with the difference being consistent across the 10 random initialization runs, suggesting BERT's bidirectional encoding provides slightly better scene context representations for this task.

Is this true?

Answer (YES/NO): NO